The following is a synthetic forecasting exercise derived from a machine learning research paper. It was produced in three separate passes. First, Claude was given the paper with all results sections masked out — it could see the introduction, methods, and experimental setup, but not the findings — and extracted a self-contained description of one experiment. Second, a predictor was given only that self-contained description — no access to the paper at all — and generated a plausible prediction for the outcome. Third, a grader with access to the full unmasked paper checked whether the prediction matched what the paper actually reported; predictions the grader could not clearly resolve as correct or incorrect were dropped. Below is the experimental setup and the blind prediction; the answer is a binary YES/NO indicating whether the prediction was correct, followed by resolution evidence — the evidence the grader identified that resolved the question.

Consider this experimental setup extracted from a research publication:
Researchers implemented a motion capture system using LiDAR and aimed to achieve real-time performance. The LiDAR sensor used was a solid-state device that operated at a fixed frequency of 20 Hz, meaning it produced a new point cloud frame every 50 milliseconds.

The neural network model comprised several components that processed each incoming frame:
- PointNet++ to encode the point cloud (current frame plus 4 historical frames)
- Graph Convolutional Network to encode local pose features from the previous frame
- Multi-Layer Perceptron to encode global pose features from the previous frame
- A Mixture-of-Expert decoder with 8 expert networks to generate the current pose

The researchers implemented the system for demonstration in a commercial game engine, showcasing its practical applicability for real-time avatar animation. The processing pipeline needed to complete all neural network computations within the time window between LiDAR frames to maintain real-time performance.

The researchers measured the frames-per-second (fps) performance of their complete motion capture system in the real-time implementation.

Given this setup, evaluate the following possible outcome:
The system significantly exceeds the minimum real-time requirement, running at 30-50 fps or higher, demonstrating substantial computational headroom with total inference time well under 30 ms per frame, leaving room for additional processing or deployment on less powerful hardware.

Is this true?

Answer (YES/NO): NO